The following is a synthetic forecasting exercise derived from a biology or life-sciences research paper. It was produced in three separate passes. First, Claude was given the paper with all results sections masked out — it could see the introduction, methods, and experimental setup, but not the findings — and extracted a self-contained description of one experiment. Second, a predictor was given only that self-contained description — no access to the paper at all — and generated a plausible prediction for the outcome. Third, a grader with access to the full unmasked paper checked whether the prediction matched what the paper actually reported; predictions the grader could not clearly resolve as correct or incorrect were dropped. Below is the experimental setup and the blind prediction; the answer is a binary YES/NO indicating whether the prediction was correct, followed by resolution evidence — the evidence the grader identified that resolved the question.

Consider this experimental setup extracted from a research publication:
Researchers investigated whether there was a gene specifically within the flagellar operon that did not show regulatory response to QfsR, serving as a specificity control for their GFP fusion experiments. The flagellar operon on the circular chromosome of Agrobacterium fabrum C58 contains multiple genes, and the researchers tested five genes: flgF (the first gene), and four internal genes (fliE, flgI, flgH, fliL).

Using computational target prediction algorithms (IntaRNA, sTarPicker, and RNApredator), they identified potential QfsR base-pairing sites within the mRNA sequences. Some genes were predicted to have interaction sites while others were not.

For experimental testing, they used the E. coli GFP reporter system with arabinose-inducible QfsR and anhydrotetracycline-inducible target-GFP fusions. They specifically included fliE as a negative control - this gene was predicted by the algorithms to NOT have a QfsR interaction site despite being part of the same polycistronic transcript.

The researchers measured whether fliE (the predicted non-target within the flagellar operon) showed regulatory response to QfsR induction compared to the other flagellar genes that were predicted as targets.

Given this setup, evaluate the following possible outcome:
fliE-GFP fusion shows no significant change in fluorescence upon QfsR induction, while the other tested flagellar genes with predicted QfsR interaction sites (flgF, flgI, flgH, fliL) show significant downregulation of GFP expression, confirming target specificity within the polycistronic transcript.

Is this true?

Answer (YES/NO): NO